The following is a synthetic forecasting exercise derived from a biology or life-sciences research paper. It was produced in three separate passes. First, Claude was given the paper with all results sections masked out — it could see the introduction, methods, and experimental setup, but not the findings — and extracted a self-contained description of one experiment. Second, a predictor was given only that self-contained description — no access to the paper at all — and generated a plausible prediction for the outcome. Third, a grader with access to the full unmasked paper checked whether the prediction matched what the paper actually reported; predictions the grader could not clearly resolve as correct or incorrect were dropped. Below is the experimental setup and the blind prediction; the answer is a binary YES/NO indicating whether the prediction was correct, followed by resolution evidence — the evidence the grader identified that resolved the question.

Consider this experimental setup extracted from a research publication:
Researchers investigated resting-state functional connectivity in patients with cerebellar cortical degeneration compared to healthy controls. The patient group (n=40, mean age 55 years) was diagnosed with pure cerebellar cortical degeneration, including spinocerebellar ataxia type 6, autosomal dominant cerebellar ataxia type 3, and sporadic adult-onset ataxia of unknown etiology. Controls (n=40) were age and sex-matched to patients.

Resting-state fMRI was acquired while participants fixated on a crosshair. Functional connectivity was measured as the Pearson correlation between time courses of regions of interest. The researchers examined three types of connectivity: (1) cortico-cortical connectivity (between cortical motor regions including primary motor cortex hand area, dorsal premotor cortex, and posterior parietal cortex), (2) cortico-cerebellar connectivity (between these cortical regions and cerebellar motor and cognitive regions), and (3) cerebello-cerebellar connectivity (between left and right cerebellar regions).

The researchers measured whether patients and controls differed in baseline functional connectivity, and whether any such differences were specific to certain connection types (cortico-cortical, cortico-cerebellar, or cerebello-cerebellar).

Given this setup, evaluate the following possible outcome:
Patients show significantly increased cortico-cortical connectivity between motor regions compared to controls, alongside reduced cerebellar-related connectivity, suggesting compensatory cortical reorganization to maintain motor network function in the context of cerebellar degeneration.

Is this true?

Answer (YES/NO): NO